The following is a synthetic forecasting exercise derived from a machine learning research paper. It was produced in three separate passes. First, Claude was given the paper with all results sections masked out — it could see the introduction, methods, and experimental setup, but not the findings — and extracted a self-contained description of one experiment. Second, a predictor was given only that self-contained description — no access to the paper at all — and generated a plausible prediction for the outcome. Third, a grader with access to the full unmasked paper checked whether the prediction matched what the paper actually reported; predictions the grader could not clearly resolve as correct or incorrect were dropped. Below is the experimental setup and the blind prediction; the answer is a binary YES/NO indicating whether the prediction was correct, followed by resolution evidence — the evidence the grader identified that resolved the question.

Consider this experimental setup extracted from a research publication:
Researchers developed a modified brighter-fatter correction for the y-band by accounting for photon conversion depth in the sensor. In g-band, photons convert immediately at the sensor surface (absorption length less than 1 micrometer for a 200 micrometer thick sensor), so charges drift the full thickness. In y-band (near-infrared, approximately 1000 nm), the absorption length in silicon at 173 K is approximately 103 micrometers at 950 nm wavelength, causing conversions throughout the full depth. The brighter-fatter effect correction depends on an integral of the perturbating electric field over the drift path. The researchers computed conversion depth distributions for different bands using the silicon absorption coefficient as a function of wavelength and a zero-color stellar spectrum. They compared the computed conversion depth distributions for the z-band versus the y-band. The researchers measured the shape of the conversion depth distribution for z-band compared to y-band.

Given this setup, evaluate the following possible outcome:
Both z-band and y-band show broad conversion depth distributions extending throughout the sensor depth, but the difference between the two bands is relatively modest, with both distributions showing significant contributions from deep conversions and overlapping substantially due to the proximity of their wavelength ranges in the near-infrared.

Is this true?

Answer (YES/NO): NO